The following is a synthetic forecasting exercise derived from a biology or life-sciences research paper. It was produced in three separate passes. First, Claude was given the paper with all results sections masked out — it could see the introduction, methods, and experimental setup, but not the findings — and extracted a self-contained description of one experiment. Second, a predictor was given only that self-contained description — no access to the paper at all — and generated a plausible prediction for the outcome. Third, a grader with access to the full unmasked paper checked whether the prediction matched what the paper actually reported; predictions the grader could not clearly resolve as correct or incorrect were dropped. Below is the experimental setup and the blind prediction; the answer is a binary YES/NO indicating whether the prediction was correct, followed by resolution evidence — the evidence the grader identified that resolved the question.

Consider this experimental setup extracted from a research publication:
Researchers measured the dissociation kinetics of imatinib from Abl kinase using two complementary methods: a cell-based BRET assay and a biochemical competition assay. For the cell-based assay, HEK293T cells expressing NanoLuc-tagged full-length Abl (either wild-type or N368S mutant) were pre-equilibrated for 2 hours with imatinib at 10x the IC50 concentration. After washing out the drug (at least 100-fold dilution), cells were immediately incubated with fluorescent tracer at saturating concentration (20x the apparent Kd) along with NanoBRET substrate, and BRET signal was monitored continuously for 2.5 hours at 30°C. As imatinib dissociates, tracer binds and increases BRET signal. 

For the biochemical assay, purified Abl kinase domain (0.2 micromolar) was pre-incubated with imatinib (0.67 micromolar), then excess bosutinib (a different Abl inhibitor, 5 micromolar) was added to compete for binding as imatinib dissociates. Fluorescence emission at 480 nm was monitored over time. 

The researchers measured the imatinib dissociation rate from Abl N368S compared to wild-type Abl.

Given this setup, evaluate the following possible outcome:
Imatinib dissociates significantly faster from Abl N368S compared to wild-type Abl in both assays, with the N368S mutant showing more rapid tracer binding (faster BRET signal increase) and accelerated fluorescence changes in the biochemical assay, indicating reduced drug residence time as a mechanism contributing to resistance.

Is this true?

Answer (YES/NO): YES